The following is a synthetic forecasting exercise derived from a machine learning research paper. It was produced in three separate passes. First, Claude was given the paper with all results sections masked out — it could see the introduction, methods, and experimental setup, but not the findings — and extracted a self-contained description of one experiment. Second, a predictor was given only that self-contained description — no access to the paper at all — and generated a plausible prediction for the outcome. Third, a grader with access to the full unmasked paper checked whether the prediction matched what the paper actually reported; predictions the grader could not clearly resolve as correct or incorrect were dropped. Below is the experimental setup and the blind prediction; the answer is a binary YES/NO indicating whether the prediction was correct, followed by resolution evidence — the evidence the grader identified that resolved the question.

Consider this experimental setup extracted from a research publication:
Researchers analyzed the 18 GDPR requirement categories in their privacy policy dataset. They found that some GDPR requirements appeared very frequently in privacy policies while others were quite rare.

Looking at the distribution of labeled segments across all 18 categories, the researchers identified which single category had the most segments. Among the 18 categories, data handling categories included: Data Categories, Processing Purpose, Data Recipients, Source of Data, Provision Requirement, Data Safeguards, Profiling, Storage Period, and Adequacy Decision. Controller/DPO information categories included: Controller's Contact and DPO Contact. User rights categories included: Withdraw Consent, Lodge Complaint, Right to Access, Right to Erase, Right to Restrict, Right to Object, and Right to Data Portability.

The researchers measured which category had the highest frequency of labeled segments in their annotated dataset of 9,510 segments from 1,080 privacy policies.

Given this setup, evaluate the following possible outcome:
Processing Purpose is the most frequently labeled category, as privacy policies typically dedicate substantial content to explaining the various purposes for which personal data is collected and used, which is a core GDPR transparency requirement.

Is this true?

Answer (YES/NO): YES